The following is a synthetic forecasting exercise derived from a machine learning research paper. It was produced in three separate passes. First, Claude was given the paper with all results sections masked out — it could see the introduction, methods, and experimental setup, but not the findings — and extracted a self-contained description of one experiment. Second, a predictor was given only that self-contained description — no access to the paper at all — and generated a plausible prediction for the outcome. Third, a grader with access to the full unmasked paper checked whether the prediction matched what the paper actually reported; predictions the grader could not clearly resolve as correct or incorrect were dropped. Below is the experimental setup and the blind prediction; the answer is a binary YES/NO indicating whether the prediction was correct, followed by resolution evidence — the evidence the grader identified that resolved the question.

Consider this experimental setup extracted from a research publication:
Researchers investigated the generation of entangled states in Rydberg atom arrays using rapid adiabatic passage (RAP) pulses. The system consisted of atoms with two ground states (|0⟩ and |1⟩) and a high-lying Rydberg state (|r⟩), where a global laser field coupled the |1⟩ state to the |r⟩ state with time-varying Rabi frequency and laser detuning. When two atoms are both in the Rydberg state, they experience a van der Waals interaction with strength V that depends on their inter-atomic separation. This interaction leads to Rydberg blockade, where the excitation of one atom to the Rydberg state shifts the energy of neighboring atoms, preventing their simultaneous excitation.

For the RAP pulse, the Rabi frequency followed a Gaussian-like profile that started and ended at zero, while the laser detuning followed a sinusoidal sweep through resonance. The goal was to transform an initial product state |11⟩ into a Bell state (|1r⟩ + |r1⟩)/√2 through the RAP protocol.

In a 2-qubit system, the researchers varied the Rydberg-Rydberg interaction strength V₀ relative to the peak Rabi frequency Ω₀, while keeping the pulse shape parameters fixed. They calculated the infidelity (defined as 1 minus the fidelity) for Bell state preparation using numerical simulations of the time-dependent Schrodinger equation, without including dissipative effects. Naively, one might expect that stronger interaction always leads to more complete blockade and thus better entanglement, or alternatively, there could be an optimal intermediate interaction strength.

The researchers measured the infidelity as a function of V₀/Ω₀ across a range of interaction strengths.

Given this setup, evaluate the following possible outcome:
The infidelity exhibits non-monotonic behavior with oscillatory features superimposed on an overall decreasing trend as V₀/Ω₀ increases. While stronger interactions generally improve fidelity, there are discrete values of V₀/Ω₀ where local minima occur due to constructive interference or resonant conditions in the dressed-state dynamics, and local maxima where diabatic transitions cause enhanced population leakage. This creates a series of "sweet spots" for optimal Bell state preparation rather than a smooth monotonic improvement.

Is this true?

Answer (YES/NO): NO